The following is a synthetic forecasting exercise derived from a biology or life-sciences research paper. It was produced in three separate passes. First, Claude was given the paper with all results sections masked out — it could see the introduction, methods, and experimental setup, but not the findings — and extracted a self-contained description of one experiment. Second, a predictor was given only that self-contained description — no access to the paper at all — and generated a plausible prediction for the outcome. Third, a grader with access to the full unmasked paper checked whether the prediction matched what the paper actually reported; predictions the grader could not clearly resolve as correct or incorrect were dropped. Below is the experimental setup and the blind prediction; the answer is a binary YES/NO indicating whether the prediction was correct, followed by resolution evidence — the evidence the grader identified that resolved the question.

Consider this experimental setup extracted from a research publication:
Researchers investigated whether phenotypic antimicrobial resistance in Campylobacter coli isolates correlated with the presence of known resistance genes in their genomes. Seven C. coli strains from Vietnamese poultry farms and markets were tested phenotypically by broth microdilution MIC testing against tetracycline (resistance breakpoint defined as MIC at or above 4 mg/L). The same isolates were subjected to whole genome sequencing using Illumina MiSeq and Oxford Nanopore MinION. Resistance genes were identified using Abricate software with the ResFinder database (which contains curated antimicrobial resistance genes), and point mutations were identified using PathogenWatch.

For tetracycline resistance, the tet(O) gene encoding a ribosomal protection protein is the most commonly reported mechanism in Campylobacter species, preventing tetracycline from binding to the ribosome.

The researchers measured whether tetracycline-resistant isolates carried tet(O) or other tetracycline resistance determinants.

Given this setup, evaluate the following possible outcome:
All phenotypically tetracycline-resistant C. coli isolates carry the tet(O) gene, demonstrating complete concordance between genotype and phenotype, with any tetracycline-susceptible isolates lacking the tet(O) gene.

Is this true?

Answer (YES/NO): YES